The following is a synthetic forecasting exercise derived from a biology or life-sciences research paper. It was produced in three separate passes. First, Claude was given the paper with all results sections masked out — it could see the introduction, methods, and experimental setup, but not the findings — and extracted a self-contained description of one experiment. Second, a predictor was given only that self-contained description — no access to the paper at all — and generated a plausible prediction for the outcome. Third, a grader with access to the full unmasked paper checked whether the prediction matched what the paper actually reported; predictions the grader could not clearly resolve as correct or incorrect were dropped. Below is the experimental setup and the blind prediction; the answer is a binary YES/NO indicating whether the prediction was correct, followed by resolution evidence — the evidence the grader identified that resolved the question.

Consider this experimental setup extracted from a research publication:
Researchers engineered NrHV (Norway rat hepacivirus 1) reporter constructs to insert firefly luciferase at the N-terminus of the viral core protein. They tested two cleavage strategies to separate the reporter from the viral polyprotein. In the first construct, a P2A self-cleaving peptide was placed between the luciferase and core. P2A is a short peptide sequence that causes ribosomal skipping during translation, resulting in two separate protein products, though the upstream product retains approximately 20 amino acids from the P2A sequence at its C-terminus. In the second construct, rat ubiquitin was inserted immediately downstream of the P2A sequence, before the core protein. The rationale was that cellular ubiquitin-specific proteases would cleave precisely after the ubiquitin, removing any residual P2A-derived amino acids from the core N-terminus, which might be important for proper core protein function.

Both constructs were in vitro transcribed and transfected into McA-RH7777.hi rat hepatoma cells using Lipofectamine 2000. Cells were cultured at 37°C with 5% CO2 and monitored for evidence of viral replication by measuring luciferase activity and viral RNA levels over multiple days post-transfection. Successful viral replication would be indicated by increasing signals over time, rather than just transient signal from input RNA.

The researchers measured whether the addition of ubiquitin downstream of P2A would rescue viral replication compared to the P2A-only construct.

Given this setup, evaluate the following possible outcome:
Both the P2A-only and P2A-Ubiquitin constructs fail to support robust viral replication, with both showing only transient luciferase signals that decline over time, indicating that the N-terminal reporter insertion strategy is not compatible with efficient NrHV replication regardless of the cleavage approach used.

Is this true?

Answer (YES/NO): YES